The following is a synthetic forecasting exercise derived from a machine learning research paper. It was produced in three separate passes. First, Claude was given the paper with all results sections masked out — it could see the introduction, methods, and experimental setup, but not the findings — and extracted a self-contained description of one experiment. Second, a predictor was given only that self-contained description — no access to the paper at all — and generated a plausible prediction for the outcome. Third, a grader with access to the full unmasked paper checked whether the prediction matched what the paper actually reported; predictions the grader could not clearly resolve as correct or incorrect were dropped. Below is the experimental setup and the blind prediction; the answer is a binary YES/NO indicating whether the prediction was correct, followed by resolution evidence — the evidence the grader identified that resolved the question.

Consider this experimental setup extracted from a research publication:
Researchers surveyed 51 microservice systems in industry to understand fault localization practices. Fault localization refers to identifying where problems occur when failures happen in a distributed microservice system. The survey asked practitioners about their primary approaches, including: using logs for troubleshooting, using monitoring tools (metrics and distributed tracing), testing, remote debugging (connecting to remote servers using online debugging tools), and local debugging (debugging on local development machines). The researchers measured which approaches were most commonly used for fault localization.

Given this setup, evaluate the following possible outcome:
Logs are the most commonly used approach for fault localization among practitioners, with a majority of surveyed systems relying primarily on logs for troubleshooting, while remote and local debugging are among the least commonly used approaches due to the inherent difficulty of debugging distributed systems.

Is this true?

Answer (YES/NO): YES